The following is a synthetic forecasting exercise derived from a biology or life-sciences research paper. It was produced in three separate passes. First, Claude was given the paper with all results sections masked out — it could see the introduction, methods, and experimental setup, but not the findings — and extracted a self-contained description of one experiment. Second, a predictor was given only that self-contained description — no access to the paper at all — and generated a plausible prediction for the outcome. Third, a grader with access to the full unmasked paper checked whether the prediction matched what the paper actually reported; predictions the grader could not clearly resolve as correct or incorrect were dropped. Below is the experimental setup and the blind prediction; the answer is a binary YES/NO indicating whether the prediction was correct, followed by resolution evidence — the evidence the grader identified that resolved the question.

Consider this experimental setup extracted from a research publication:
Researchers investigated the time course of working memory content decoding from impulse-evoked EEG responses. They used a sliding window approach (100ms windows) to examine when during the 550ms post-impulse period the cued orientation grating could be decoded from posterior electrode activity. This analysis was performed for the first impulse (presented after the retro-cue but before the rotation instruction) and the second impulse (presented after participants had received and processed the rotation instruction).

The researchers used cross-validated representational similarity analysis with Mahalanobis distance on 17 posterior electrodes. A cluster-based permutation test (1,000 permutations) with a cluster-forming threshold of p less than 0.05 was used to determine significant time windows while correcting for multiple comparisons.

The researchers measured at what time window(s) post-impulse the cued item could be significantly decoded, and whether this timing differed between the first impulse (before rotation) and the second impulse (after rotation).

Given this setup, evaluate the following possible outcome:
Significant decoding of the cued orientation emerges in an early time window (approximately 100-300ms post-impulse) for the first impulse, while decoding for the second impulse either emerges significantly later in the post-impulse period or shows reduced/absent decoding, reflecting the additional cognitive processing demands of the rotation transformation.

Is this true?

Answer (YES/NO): YES